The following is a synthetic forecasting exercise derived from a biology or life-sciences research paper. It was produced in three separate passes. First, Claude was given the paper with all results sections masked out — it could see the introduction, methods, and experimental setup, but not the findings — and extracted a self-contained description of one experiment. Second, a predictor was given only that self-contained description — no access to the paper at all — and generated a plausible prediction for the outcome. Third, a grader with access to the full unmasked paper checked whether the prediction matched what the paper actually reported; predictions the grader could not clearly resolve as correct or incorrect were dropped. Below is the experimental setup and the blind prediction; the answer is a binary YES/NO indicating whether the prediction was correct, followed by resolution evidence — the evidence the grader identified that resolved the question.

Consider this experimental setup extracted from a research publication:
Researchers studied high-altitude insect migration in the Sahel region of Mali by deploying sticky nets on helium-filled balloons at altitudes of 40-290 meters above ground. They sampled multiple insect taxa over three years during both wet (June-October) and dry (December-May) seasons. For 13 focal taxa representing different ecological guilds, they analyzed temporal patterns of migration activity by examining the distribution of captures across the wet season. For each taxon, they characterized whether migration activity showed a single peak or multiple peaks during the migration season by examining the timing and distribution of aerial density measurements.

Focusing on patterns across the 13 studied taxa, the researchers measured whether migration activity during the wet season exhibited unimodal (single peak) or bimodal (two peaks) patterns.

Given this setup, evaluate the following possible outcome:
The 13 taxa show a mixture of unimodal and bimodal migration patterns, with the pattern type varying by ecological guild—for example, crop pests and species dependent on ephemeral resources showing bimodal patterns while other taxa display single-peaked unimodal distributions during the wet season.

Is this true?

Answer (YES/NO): NO